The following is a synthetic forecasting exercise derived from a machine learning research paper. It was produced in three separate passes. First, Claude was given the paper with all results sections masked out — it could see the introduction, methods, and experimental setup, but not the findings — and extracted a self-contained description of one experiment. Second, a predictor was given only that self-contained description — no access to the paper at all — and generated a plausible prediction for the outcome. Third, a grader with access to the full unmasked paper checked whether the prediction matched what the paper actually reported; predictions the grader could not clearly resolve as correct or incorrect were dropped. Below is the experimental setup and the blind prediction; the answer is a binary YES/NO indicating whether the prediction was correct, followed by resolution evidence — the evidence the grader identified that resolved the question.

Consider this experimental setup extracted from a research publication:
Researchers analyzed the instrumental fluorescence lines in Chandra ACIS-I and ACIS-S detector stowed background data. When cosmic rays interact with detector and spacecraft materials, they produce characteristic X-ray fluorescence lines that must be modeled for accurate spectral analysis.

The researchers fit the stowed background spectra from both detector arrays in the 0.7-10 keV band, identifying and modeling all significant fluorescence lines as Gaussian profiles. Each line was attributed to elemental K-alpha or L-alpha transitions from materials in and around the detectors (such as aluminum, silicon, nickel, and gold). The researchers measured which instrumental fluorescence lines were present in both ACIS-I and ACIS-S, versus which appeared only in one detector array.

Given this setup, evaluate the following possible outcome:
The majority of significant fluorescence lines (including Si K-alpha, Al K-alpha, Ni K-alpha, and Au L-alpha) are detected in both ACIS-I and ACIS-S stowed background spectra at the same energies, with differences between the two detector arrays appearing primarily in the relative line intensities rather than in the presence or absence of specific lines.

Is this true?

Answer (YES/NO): NO